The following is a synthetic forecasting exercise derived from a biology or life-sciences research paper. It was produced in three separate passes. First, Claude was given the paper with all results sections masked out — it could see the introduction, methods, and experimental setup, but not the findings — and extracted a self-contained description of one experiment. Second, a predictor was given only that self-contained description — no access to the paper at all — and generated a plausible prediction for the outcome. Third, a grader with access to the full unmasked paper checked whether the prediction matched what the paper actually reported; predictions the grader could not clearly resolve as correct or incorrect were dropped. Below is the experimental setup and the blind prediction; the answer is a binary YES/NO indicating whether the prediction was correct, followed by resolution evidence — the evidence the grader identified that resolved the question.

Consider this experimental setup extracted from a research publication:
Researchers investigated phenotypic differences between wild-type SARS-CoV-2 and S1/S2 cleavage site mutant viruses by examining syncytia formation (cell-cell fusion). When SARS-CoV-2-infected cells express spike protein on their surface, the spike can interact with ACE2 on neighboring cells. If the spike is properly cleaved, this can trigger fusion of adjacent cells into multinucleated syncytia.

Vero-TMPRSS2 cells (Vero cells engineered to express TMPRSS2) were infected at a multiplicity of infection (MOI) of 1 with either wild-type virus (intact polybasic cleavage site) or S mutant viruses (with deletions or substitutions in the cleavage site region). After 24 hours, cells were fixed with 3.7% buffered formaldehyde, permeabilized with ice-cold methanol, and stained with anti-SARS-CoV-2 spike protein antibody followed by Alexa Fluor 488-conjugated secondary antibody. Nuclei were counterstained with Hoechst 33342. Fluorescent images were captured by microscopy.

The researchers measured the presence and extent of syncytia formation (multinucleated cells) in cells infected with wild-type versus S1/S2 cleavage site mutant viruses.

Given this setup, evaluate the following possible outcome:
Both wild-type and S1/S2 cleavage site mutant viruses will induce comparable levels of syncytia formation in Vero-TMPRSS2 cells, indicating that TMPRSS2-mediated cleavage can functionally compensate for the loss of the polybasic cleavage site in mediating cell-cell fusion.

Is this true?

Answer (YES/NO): NO